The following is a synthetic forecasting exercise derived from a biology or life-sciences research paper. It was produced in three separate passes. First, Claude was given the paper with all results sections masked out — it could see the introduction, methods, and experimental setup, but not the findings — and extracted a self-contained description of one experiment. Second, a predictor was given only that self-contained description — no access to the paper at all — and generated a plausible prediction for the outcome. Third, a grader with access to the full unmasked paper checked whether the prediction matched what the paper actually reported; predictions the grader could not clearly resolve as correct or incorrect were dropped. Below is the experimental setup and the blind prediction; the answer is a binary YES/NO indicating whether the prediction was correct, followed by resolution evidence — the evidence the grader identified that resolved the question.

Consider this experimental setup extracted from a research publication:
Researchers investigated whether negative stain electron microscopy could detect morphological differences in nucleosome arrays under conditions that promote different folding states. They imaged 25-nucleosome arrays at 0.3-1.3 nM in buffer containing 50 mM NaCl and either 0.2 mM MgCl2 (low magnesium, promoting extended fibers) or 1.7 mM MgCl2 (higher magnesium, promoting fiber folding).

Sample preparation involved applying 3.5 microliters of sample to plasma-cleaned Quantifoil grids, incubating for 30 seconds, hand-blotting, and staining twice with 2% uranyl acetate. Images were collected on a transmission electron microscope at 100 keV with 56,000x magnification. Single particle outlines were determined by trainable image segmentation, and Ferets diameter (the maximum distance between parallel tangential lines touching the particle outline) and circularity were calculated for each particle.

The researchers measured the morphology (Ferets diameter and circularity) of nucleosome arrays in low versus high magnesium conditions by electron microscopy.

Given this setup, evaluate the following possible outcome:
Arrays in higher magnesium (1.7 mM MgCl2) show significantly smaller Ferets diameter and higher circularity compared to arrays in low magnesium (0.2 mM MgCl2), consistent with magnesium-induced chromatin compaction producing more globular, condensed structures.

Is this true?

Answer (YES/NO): YES